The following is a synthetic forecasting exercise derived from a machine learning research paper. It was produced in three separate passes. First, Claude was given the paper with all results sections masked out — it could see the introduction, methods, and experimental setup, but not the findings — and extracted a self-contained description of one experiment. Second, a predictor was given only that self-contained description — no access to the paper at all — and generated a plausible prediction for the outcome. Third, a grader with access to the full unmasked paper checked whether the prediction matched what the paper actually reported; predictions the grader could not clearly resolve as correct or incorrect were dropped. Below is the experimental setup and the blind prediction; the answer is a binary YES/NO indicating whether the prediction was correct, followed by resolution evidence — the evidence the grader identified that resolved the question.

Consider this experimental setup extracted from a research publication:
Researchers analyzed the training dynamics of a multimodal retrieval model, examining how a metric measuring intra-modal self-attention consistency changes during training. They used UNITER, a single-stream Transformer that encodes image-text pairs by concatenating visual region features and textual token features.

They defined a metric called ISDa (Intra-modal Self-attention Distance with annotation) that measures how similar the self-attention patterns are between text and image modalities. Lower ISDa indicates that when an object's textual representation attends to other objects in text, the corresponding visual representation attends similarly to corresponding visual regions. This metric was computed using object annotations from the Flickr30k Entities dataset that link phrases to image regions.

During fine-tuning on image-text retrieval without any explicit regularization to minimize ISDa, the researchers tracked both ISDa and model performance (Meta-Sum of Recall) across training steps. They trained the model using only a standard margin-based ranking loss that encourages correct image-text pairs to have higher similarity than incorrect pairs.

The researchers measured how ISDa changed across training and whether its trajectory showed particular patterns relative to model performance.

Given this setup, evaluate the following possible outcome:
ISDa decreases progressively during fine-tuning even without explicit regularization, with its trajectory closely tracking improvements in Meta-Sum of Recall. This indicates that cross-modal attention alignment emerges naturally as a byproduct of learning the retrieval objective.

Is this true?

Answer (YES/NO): YES